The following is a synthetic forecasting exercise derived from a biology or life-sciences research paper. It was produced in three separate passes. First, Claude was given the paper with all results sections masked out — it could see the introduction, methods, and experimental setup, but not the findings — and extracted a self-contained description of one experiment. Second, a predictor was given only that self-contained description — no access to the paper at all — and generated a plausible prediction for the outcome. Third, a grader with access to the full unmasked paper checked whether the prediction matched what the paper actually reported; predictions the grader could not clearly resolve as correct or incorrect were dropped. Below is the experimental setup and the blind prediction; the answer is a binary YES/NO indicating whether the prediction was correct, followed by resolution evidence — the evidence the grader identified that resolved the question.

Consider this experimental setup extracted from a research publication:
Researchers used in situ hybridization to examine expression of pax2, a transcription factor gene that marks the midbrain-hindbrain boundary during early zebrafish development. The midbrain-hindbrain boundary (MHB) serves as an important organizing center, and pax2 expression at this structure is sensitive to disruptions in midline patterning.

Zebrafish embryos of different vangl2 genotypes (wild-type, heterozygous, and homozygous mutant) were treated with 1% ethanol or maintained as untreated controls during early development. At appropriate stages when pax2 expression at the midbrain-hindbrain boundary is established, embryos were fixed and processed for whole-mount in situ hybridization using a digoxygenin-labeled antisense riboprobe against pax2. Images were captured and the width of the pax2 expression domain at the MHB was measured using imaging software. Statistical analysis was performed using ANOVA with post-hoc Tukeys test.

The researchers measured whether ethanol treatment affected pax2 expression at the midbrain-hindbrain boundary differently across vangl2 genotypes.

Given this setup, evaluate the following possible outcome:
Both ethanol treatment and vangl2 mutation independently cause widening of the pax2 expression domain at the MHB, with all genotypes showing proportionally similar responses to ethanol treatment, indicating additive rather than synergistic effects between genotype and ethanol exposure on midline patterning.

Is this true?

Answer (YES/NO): NO